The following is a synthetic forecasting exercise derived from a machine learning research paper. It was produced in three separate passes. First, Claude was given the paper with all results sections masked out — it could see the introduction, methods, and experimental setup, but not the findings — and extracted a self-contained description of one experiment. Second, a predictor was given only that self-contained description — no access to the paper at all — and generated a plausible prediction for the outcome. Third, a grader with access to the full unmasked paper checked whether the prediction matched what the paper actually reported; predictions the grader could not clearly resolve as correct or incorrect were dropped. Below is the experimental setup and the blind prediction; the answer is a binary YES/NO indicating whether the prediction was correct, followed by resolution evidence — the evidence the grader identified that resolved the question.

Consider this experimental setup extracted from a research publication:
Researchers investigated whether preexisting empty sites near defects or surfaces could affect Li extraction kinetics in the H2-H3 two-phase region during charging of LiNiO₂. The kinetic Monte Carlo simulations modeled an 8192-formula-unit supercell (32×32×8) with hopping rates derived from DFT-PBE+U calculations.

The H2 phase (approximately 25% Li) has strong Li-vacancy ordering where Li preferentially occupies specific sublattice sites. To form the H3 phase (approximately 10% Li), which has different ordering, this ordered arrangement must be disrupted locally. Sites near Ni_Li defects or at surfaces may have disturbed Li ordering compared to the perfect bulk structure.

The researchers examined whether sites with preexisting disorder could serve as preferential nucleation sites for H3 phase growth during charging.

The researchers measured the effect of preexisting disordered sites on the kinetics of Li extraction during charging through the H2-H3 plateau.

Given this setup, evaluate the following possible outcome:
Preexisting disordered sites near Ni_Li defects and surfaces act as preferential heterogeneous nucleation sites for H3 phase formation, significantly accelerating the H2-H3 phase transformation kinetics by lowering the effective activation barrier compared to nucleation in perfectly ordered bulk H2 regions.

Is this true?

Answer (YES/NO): NO